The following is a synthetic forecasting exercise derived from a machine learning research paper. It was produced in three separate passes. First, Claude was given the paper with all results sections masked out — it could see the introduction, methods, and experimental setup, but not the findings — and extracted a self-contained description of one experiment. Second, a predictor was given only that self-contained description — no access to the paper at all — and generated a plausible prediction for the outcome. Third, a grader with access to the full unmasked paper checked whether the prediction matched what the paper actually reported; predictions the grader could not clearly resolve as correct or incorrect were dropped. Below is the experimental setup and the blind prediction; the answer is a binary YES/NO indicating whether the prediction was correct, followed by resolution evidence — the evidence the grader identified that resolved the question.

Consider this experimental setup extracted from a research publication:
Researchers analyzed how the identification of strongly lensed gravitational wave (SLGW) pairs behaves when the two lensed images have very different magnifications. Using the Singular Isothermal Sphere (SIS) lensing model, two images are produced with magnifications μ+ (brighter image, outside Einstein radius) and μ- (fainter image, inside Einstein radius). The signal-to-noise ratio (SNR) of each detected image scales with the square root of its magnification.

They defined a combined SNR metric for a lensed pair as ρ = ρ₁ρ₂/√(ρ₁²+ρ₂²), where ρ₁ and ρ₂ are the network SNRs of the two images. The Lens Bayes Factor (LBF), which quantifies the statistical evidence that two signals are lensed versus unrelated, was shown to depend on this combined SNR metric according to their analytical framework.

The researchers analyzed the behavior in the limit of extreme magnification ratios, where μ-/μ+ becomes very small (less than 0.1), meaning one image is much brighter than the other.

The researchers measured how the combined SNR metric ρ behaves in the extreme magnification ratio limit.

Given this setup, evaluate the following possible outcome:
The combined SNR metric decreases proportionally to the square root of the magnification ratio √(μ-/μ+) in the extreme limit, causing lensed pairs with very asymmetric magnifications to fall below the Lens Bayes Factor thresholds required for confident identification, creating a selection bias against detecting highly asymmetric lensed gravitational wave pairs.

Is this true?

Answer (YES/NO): NO